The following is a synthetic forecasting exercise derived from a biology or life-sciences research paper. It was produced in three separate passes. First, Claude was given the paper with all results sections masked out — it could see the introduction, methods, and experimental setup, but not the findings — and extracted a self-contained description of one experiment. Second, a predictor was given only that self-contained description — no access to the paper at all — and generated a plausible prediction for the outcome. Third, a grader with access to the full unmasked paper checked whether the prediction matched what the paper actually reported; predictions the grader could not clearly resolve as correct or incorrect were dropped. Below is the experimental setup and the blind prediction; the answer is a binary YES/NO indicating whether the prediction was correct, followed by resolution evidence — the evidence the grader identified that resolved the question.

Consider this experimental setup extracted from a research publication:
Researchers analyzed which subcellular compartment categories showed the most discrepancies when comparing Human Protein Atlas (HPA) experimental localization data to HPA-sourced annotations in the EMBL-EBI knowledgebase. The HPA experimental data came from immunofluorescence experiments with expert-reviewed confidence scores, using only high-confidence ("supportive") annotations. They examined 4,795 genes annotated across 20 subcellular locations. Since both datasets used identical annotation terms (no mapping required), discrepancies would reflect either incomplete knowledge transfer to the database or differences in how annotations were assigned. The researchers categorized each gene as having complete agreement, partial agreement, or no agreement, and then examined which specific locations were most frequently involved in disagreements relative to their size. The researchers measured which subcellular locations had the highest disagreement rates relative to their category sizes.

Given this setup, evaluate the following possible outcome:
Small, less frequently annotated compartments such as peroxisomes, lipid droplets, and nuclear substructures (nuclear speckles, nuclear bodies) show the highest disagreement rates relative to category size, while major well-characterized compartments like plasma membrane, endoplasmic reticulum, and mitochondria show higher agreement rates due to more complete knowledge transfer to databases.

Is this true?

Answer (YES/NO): NO